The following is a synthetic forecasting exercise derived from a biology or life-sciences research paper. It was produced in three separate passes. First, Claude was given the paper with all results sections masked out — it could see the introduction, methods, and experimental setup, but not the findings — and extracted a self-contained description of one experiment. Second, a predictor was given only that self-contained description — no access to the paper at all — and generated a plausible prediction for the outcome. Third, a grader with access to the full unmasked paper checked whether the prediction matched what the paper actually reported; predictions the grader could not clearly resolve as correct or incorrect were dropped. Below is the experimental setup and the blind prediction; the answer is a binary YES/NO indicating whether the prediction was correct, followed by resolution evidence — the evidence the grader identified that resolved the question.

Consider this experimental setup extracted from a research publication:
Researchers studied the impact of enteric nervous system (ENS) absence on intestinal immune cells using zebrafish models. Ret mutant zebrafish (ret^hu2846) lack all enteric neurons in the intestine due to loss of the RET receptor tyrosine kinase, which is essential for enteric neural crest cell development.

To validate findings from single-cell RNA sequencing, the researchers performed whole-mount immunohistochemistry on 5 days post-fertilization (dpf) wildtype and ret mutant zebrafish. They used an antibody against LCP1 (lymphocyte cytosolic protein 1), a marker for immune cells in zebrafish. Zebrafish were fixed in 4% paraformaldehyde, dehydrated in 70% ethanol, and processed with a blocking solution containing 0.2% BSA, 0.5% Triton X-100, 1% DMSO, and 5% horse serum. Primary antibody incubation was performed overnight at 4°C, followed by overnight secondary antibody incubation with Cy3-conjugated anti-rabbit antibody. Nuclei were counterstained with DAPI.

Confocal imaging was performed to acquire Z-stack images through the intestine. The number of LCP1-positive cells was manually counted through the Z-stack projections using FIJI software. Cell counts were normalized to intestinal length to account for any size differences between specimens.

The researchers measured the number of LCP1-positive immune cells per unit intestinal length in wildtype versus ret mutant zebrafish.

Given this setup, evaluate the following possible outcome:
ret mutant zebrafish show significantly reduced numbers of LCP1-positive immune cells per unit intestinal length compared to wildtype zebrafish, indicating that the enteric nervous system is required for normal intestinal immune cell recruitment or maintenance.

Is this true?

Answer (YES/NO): NO